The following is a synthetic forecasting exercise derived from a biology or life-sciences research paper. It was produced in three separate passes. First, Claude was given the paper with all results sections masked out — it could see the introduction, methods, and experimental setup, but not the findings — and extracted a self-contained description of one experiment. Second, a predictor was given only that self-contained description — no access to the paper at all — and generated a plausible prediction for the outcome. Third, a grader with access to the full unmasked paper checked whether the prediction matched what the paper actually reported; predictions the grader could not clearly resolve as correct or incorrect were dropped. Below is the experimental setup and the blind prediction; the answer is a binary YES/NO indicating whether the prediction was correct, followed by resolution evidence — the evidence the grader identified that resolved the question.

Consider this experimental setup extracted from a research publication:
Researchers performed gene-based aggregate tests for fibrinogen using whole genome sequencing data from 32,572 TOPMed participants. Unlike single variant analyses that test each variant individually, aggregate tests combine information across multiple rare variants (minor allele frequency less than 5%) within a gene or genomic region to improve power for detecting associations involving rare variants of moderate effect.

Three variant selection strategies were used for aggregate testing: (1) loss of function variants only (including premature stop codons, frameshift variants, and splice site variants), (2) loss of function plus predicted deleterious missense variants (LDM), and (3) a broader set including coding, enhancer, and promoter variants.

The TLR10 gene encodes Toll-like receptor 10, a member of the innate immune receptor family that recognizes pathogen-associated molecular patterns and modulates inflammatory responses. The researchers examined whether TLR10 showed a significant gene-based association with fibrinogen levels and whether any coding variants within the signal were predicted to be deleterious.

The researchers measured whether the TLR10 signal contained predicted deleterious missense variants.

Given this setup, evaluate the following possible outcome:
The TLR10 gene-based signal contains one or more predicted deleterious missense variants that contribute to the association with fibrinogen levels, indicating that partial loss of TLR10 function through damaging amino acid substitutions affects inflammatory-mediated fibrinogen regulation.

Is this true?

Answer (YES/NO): YES